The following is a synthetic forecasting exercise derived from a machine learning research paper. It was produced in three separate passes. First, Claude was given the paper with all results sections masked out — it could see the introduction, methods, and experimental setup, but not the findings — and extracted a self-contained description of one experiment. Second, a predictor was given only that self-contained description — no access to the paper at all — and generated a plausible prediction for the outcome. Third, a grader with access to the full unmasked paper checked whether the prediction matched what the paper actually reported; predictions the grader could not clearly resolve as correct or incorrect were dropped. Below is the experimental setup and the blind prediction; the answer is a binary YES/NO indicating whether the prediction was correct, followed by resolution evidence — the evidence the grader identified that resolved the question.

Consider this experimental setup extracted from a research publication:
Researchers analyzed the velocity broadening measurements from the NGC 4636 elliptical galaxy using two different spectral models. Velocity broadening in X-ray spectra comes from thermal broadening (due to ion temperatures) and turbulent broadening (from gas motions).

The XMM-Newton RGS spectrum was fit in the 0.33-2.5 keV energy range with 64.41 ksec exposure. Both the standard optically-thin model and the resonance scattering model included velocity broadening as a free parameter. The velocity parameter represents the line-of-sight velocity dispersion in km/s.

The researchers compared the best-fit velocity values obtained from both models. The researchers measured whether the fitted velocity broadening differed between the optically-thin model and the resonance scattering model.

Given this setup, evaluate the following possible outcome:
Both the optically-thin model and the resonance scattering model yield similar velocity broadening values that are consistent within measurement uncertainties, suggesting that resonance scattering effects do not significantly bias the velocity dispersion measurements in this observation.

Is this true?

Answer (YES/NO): YES